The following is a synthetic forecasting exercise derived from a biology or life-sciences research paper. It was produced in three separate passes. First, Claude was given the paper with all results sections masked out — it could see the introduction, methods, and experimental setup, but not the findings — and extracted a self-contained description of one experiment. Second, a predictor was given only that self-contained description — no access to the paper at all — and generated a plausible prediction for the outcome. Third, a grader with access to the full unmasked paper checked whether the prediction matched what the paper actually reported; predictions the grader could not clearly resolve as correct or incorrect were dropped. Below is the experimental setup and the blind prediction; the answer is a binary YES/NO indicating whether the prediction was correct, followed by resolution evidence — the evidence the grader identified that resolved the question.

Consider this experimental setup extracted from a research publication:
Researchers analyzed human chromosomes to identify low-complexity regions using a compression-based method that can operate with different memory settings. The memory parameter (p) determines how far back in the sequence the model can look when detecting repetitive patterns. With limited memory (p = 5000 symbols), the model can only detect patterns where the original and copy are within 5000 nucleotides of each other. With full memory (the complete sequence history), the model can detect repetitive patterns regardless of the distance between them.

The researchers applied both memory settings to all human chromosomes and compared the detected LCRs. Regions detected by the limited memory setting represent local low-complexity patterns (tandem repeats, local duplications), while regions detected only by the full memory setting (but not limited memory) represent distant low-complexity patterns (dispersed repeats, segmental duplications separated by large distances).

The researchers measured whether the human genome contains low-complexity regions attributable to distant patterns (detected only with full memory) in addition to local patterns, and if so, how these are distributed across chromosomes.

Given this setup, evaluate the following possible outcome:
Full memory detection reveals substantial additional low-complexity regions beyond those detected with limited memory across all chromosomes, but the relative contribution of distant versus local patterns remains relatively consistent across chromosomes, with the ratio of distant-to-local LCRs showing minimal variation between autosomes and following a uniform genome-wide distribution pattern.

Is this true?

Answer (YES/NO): NO